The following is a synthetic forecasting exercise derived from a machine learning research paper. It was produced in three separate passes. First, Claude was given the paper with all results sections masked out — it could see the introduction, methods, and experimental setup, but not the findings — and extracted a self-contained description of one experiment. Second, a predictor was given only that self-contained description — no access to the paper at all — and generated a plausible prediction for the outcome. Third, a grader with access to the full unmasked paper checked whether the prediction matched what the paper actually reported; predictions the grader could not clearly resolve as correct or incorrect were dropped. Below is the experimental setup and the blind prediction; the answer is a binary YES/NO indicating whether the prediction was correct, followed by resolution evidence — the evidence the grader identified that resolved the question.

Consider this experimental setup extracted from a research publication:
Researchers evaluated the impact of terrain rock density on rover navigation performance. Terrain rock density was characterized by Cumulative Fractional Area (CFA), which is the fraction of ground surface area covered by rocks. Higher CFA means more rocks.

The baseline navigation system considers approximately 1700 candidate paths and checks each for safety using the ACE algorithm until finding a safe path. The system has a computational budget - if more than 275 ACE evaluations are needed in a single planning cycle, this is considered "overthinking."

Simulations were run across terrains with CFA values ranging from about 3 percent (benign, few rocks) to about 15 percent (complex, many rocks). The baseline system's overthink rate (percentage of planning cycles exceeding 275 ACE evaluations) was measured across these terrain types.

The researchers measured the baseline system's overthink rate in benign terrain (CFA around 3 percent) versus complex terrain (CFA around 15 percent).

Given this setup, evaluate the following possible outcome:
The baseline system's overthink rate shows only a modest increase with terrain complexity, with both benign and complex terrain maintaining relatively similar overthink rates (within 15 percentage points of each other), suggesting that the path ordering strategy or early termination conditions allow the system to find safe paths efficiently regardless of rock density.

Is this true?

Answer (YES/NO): NO